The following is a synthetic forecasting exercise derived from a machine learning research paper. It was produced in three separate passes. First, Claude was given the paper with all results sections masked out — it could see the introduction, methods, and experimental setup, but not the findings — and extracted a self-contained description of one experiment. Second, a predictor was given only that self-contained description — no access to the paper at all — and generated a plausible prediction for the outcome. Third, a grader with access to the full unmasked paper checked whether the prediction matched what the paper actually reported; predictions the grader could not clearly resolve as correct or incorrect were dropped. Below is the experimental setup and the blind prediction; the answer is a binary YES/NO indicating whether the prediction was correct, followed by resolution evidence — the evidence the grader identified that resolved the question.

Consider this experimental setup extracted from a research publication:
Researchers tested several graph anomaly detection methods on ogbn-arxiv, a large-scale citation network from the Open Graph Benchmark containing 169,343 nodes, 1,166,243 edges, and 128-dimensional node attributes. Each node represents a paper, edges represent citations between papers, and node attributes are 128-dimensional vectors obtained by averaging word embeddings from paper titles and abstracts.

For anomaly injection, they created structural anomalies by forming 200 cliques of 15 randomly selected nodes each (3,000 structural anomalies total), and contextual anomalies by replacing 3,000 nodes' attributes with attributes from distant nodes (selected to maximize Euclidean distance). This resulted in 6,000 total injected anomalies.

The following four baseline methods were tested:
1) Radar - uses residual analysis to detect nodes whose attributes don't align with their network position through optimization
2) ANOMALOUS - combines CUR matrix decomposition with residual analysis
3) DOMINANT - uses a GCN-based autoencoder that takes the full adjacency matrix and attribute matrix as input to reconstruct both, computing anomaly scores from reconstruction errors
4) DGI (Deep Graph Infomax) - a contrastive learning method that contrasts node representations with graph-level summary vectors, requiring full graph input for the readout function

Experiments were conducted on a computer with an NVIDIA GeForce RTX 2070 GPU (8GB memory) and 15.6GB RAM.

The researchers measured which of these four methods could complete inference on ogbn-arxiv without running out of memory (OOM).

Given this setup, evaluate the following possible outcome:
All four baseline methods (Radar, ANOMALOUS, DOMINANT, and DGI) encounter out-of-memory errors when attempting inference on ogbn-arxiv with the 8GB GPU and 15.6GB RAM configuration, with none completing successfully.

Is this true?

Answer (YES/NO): YES